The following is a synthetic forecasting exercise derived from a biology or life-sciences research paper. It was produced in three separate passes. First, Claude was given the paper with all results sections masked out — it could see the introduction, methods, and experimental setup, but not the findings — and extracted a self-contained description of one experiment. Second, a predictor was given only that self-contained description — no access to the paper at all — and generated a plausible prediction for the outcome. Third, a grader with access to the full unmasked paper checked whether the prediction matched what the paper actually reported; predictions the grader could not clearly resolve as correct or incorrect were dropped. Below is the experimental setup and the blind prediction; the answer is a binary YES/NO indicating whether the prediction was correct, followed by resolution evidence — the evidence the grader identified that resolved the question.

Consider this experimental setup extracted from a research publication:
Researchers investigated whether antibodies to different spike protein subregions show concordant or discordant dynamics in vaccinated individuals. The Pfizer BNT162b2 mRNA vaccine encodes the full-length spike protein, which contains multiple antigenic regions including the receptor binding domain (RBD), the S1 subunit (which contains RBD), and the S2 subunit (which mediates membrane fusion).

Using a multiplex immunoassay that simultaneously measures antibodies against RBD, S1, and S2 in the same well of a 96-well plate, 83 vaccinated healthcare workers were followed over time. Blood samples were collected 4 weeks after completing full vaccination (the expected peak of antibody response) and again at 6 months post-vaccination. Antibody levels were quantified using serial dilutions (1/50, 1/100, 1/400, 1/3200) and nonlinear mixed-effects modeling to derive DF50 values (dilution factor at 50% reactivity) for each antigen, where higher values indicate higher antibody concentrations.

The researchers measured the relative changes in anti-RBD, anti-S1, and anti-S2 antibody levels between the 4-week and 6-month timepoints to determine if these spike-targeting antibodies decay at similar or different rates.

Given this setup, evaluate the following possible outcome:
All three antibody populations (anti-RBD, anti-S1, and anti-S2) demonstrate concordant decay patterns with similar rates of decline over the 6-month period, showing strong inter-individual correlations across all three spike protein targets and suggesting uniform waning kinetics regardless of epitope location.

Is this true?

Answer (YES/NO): NO